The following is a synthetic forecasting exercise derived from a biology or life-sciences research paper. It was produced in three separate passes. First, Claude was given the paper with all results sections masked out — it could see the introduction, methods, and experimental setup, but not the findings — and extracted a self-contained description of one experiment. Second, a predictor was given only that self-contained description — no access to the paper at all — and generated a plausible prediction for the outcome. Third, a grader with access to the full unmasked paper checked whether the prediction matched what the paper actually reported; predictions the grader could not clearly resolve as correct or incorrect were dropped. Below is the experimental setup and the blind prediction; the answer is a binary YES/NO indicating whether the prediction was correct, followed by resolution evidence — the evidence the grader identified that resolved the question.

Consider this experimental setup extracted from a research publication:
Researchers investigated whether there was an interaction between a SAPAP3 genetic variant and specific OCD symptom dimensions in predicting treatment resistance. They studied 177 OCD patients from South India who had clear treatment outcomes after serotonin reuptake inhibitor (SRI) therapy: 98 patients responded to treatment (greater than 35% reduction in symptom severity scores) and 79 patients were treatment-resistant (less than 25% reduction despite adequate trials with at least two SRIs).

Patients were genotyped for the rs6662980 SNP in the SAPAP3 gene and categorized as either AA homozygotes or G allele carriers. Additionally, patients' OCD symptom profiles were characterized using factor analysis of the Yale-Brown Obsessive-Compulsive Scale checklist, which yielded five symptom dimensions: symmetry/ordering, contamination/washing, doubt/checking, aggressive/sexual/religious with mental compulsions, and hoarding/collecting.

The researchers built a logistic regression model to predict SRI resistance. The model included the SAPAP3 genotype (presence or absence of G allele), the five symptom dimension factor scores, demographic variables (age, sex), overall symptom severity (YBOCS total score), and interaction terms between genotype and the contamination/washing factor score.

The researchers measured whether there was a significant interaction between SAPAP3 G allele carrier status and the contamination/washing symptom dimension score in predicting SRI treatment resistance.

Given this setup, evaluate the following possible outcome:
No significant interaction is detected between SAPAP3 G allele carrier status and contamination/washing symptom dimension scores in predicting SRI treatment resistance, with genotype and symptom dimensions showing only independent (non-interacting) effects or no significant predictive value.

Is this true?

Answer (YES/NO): NO